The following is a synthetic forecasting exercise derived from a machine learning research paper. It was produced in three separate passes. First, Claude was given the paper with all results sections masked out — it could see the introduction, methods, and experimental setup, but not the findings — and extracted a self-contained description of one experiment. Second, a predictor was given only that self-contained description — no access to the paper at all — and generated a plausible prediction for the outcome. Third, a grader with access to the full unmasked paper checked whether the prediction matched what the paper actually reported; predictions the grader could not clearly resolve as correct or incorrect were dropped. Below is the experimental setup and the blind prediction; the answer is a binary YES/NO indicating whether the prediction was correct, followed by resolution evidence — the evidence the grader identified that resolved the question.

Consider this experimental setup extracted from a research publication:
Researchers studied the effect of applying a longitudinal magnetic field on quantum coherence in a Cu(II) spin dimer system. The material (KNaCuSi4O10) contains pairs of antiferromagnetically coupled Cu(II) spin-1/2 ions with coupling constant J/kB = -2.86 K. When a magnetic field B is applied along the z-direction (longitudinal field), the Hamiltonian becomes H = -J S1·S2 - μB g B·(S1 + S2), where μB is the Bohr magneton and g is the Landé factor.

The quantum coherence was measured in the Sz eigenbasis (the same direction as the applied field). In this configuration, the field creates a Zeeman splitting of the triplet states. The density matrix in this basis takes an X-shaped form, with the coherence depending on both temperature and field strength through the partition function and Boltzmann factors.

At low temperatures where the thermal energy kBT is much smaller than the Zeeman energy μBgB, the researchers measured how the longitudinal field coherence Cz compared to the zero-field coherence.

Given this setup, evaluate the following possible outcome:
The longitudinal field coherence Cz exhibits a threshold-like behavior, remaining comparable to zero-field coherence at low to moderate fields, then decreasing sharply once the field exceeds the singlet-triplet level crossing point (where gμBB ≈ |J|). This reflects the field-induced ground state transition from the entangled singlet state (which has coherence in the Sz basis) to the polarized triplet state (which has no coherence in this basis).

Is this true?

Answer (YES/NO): YES